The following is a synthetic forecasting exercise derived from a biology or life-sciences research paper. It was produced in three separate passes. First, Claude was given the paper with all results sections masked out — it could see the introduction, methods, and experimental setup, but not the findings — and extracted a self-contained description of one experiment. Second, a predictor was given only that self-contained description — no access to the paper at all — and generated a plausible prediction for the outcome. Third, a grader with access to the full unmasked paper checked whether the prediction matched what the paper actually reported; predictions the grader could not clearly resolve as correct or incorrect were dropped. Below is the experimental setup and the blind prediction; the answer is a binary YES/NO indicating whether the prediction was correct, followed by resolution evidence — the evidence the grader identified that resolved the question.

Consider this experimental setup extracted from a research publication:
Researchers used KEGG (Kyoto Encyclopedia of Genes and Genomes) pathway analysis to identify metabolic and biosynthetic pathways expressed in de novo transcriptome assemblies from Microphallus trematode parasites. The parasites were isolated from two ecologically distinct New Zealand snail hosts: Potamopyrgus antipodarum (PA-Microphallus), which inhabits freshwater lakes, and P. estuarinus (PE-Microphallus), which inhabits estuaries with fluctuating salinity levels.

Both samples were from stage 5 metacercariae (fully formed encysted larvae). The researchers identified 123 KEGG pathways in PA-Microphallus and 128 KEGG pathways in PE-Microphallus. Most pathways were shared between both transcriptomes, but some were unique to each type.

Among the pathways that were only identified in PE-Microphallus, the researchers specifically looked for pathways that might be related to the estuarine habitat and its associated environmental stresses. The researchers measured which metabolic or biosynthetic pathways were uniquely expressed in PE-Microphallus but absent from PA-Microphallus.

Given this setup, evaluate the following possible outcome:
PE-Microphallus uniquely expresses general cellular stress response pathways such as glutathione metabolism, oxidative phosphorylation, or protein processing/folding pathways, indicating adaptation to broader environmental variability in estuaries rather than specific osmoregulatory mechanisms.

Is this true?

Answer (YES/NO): NO